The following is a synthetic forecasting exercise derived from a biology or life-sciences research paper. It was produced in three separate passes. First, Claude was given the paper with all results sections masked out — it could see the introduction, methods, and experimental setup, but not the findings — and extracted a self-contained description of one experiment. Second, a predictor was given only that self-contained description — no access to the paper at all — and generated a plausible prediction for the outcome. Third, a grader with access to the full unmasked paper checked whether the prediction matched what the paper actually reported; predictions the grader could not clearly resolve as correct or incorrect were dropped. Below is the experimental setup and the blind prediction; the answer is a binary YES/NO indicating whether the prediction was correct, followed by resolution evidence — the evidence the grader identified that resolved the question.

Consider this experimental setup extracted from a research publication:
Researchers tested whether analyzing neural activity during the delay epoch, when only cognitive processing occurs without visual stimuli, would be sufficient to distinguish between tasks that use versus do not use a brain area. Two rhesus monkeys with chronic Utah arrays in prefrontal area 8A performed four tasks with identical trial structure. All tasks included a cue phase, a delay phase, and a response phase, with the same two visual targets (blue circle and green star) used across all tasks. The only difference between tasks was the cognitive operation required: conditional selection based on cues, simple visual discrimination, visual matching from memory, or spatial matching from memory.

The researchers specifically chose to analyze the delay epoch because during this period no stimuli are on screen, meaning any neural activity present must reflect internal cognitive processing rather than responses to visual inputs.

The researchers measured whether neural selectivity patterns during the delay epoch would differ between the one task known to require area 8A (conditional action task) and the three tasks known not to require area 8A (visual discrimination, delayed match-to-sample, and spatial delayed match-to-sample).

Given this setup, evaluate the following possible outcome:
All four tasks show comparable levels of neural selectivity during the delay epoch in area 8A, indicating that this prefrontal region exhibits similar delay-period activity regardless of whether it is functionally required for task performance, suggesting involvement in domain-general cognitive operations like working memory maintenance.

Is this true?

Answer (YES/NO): NO